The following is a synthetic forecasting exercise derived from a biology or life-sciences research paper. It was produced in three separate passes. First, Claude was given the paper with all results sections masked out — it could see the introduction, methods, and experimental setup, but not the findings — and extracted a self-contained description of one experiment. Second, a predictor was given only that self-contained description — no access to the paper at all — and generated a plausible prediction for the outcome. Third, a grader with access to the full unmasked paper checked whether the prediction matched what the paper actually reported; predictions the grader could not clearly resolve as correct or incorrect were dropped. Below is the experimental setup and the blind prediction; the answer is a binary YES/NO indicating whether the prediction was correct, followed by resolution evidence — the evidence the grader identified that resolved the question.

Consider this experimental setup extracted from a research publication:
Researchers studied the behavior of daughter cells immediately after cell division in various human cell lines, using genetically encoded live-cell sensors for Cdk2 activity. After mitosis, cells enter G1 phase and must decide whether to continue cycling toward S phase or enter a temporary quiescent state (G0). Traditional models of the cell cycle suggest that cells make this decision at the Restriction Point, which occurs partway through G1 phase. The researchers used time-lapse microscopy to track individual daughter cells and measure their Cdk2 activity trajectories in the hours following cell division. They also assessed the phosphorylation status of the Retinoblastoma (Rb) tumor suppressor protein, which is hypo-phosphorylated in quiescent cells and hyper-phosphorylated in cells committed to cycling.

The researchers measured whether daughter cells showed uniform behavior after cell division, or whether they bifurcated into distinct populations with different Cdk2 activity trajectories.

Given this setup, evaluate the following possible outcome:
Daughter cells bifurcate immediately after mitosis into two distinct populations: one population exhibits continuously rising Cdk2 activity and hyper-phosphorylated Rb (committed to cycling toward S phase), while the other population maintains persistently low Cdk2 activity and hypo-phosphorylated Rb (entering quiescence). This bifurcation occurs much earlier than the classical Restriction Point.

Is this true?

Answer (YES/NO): YES